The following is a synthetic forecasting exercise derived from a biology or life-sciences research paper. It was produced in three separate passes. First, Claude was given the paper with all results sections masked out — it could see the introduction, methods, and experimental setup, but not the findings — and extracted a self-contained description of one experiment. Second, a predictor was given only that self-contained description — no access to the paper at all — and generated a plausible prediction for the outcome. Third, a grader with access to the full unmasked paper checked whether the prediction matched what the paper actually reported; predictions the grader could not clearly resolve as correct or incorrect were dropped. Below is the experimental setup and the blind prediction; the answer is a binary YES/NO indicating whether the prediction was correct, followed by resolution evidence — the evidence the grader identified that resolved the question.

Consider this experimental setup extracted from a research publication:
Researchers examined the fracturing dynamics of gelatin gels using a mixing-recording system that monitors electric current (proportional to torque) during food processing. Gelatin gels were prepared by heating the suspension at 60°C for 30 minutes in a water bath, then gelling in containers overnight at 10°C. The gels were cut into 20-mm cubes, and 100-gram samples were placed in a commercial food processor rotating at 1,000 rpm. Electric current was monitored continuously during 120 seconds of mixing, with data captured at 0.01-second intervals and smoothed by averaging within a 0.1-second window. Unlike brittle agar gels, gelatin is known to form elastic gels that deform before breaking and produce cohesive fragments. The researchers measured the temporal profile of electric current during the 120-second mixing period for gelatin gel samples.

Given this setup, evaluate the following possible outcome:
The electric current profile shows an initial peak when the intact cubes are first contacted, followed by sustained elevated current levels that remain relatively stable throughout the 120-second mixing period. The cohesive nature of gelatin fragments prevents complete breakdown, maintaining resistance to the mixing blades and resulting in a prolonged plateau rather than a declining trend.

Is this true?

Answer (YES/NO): NO